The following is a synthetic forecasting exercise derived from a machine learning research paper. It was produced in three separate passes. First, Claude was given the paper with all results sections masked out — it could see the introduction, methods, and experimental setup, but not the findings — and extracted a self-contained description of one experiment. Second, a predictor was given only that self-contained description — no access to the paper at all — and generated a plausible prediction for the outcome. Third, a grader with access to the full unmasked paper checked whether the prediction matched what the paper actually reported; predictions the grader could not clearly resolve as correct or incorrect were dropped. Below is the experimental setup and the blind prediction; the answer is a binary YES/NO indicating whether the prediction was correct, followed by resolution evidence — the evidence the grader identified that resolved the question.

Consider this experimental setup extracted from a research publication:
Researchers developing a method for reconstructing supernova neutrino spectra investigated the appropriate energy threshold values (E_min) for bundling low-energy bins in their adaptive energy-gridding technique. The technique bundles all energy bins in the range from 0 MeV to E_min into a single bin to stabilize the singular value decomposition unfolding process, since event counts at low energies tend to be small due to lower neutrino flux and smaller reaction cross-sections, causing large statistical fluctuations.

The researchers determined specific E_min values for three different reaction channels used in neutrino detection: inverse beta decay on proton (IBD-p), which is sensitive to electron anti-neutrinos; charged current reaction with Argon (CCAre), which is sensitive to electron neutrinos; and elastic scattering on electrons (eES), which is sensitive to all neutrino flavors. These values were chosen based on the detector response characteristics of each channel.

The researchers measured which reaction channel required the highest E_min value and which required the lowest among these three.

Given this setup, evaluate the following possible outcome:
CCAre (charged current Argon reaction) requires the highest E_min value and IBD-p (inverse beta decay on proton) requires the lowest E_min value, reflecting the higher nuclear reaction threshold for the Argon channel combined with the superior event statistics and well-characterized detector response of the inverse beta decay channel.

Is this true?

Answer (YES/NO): NO